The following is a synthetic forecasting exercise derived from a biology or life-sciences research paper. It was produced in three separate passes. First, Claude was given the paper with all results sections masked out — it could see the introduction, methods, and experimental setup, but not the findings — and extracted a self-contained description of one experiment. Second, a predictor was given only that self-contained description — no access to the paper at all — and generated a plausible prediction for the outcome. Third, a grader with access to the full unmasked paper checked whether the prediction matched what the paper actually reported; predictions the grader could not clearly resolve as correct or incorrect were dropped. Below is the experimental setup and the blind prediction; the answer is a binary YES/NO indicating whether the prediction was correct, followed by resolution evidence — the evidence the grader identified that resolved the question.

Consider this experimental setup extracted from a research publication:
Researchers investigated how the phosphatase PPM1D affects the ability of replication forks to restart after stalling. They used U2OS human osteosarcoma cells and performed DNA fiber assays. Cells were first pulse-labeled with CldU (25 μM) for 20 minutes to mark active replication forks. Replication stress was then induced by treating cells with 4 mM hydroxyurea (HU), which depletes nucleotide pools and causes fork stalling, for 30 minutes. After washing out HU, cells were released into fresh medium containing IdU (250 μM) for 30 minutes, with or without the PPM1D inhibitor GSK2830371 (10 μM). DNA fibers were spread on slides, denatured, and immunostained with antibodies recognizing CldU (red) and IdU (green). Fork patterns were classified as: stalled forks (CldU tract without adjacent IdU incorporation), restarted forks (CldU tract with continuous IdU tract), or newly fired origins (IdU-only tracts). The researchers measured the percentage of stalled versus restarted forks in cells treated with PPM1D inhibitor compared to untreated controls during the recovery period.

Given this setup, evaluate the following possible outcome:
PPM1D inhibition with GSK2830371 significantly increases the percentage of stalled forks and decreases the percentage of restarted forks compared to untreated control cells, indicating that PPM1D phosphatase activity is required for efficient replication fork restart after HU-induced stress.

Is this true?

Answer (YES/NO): YES